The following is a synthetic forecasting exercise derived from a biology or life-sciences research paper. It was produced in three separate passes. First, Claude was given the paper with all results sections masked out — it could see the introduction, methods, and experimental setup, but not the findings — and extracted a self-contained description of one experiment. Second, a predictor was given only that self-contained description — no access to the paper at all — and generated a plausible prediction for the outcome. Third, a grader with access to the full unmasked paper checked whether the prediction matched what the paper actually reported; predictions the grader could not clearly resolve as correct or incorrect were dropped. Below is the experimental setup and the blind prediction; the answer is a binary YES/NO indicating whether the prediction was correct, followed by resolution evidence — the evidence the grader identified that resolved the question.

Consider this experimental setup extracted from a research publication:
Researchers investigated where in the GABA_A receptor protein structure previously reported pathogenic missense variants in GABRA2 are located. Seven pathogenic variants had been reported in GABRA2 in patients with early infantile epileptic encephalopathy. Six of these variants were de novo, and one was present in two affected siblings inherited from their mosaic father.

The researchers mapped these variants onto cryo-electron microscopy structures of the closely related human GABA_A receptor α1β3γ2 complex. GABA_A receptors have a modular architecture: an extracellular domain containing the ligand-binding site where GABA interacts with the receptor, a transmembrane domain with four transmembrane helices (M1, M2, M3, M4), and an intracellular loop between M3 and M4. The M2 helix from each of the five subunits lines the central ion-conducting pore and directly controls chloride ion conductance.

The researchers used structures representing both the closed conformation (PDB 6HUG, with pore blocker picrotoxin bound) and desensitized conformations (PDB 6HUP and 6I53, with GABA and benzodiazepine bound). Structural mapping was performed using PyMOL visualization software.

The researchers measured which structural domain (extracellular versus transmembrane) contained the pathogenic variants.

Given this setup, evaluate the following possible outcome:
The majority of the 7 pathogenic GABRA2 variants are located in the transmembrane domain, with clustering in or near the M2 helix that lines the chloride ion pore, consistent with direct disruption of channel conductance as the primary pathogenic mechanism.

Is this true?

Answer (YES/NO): YES